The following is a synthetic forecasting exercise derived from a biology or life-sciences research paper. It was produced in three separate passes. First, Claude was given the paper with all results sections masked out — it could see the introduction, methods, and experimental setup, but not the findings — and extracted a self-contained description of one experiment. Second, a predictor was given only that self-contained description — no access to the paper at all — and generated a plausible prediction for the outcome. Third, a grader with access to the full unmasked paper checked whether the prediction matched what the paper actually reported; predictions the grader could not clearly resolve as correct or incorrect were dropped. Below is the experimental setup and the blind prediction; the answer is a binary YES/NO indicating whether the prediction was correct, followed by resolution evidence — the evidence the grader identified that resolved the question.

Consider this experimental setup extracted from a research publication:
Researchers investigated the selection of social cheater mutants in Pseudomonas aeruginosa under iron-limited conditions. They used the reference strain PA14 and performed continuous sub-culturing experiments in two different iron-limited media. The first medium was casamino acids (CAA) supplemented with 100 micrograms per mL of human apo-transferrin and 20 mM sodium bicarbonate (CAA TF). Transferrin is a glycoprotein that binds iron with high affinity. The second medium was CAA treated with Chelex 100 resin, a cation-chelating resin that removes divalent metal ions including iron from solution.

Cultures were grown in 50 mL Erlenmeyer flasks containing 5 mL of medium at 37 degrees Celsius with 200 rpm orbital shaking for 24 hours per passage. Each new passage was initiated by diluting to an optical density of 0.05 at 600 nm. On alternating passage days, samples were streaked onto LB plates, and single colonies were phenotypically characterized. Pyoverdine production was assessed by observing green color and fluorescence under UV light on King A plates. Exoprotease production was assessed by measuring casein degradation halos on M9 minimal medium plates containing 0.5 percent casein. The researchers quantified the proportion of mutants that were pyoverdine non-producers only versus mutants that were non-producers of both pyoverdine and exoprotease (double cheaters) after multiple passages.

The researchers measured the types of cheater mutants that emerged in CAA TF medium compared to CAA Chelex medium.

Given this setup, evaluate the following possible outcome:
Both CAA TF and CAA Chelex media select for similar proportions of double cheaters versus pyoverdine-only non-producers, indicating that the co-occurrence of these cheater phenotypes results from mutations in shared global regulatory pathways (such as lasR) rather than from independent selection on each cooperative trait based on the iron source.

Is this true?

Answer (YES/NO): NO